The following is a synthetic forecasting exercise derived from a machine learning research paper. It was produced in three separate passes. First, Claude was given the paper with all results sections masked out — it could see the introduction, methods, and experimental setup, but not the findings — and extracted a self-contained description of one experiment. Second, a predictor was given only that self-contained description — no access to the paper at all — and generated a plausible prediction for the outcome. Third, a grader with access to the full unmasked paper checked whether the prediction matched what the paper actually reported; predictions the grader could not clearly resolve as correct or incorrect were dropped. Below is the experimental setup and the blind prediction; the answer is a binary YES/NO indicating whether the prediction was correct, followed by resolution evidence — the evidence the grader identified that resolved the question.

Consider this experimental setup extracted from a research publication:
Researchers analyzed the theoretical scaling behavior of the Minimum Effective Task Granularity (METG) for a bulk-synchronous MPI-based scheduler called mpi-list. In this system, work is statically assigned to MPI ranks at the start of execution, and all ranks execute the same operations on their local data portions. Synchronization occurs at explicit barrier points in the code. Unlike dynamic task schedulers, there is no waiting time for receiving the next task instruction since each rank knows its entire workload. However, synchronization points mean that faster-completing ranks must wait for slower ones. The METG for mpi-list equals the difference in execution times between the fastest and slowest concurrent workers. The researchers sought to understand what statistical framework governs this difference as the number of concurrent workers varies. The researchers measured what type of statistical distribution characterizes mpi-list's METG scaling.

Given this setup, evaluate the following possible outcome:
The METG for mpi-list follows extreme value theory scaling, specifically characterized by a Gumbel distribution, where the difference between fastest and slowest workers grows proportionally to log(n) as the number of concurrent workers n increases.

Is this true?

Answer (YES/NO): YES